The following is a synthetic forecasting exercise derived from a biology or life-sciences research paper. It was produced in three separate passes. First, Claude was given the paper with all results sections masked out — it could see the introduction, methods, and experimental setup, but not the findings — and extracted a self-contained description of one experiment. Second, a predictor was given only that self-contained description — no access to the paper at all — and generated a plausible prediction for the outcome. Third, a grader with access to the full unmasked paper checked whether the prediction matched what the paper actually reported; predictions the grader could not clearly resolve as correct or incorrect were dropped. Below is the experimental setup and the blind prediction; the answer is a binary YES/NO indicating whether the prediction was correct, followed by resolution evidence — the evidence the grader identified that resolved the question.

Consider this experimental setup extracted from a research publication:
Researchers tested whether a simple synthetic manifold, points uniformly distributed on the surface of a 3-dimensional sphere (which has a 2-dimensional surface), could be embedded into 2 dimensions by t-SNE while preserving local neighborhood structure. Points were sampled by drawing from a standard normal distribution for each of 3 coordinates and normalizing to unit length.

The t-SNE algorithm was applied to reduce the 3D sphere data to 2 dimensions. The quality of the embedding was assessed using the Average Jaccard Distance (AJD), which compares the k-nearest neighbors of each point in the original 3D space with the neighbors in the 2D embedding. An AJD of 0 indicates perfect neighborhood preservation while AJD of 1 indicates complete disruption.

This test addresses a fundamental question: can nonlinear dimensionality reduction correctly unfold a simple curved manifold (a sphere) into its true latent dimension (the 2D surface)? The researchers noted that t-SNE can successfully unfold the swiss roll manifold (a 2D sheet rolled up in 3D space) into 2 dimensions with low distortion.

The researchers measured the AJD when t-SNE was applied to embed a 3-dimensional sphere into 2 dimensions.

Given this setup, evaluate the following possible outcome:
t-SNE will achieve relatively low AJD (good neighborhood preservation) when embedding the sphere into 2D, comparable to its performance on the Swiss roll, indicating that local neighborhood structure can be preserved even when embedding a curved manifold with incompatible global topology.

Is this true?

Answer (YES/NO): NO